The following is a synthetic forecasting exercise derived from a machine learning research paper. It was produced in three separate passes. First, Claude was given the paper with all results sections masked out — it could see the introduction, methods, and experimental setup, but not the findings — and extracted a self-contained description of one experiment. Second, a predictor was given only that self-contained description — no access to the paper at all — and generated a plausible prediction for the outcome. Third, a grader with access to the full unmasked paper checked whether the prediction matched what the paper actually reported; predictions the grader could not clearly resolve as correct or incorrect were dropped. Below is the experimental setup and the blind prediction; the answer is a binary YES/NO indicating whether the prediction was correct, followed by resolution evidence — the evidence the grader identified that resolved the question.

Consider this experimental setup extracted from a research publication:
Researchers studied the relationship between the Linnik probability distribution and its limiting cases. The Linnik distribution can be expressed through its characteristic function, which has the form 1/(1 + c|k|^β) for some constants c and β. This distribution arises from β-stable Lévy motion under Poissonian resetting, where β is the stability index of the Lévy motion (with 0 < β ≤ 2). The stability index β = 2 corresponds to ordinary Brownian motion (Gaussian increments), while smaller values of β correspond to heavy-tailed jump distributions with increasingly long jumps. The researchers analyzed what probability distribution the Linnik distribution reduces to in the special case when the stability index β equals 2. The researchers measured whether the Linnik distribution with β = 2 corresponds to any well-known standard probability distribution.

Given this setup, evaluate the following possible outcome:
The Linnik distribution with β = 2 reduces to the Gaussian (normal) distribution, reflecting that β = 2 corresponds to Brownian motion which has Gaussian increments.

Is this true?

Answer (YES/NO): NO